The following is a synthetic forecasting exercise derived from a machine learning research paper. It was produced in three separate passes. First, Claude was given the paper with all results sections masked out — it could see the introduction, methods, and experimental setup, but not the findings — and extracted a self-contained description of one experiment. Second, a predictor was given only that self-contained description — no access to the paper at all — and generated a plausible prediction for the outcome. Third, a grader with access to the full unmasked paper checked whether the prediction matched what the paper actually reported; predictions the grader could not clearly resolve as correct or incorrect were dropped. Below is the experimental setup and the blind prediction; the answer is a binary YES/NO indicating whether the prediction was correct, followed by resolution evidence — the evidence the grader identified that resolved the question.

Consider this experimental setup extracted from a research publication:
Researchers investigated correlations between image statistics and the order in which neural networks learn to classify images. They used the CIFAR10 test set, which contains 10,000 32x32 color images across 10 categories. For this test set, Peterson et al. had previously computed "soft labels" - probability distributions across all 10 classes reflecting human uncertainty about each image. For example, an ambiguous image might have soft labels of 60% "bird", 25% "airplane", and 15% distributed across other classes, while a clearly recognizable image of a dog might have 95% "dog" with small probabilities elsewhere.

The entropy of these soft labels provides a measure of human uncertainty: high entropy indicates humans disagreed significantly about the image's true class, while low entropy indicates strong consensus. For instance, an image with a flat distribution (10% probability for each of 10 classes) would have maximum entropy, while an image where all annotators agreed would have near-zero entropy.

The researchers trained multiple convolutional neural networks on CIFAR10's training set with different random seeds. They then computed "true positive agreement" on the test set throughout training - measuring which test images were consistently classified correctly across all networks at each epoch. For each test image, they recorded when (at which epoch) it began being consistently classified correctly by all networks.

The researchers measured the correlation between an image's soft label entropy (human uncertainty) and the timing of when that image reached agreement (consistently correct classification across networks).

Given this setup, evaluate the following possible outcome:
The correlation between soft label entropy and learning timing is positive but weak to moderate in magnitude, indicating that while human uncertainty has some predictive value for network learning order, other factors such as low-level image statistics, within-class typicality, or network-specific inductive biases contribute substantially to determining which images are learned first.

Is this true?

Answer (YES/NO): NO